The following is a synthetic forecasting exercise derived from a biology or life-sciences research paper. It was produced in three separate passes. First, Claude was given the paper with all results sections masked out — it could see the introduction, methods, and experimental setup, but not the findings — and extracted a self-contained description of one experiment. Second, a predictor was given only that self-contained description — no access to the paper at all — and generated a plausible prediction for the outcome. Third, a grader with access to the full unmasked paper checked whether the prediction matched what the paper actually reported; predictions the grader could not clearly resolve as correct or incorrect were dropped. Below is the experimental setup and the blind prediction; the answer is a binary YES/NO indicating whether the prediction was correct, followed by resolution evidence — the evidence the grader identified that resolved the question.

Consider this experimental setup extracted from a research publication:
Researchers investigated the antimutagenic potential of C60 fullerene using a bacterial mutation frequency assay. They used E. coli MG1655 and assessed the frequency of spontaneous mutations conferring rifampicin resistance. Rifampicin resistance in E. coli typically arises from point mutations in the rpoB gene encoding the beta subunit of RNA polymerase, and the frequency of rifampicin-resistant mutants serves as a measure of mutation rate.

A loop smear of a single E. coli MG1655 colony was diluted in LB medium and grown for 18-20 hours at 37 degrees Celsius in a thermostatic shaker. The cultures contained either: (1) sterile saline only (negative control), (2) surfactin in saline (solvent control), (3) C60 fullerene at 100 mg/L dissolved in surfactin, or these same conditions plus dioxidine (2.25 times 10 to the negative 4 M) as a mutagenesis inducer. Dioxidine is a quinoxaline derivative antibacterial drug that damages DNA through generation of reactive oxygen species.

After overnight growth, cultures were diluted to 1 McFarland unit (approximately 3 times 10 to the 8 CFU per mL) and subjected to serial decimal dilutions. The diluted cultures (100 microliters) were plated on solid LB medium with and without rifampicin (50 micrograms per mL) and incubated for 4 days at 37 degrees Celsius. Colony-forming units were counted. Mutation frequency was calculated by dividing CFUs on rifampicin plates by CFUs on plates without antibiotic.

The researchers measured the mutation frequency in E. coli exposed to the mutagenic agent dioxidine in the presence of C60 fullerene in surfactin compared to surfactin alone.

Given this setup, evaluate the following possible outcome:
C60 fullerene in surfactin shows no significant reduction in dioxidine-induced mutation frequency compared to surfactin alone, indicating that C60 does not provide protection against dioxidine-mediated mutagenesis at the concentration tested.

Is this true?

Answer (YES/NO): NO